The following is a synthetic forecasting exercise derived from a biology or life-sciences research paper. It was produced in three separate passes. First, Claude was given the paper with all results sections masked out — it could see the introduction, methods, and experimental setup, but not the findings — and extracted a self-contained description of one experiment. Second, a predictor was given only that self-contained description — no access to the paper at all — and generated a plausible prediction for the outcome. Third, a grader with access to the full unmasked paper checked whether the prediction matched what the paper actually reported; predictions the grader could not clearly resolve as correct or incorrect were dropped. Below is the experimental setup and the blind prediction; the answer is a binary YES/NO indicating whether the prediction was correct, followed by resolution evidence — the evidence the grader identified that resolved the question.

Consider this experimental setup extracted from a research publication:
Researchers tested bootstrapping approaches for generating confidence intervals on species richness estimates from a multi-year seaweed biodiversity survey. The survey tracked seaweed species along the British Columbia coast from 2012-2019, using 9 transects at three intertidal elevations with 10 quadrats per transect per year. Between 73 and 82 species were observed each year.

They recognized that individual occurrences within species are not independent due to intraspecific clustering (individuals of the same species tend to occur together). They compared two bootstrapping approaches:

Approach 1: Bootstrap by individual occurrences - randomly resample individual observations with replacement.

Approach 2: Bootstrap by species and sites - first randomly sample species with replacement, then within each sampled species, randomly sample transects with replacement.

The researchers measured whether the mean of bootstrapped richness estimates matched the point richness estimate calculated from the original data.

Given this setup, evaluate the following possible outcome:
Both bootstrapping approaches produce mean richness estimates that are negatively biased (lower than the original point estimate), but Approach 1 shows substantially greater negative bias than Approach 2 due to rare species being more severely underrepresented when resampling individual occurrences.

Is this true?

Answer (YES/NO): NO